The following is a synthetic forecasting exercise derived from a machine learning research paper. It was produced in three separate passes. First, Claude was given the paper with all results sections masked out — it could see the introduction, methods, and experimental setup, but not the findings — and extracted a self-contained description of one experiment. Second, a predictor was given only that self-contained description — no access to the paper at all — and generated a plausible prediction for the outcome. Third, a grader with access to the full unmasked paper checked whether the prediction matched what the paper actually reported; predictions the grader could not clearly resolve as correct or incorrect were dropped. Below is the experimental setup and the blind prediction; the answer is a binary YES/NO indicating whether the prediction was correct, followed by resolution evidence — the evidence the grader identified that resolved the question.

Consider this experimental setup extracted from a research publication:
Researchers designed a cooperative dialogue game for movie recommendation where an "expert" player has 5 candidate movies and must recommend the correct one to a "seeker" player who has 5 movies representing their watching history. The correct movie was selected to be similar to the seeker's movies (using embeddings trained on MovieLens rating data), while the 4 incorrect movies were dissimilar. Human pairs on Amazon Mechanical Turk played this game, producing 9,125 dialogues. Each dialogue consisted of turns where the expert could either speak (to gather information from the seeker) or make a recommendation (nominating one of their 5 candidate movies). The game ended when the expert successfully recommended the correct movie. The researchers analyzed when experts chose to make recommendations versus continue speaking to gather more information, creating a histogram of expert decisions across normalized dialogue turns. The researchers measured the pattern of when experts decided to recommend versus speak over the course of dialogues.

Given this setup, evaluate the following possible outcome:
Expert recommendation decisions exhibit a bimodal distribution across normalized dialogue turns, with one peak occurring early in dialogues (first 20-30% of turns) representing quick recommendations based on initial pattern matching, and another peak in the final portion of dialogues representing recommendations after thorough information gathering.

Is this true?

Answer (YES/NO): NO